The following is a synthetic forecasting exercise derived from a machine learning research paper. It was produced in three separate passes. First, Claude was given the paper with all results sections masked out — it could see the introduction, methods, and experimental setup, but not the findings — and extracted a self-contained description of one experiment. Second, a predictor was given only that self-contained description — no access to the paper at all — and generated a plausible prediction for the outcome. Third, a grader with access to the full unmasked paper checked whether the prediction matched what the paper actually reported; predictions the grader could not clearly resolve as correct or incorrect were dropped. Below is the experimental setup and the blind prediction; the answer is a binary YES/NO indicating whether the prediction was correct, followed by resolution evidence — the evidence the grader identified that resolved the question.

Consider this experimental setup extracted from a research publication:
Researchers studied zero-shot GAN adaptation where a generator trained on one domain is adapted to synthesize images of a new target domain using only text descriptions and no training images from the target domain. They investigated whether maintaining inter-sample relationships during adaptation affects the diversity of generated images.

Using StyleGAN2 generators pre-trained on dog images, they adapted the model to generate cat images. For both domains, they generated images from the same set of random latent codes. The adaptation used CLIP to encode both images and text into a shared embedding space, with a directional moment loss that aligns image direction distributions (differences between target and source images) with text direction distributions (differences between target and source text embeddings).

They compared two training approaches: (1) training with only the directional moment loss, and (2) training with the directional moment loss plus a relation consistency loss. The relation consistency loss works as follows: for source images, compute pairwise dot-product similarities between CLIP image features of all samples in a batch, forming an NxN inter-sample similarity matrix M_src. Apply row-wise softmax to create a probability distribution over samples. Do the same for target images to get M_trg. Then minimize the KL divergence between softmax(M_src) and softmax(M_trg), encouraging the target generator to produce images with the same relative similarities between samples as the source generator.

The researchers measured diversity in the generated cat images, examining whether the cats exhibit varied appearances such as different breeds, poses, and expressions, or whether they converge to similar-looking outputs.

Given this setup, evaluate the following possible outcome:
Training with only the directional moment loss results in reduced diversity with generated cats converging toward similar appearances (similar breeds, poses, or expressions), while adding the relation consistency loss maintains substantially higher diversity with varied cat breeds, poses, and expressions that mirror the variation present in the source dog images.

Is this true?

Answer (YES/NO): NO